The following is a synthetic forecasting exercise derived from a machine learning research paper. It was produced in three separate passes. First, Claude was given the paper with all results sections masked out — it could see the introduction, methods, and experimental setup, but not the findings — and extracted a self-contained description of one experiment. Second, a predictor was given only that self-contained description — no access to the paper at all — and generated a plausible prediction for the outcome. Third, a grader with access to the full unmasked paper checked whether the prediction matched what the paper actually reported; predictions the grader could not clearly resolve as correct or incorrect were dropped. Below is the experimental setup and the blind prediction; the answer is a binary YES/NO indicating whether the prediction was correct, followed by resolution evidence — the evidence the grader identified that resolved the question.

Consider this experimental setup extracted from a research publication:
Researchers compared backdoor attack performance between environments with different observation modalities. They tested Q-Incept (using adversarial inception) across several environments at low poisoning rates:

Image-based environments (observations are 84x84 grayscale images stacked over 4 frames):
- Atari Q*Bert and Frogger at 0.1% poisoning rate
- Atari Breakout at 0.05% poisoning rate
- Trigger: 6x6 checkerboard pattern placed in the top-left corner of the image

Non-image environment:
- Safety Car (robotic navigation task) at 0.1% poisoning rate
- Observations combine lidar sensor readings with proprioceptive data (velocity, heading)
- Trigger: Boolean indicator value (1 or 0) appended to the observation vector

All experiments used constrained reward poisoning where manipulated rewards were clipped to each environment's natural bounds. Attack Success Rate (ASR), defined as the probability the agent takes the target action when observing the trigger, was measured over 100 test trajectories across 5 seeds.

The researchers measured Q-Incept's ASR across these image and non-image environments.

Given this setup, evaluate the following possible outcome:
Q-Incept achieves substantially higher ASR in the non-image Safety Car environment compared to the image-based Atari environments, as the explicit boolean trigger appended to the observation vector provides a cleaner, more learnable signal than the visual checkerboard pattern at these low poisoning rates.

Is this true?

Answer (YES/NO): NO